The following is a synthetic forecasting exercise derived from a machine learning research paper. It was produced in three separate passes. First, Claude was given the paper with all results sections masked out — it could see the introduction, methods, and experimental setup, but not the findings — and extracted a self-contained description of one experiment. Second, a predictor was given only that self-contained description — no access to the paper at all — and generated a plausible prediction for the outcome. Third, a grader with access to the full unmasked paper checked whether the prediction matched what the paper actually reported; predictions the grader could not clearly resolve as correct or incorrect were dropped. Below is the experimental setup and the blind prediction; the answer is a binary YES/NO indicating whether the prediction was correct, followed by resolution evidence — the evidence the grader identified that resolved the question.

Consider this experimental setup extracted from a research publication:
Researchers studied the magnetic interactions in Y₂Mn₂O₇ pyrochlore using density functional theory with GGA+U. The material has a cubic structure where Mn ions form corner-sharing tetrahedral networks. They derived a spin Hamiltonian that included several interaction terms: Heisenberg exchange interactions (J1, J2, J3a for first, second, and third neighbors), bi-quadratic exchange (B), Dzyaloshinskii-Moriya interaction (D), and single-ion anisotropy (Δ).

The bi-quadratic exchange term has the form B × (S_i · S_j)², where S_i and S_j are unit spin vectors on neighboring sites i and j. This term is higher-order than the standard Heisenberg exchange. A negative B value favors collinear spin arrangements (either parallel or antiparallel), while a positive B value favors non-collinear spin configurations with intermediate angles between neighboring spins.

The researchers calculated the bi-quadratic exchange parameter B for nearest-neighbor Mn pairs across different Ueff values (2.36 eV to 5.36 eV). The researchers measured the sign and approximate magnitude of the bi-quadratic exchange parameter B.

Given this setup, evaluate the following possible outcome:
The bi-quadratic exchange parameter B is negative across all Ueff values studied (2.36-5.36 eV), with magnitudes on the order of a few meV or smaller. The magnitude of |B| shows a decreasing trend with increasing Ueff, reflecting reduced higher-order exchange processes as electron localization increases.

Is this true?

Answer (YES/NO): NO